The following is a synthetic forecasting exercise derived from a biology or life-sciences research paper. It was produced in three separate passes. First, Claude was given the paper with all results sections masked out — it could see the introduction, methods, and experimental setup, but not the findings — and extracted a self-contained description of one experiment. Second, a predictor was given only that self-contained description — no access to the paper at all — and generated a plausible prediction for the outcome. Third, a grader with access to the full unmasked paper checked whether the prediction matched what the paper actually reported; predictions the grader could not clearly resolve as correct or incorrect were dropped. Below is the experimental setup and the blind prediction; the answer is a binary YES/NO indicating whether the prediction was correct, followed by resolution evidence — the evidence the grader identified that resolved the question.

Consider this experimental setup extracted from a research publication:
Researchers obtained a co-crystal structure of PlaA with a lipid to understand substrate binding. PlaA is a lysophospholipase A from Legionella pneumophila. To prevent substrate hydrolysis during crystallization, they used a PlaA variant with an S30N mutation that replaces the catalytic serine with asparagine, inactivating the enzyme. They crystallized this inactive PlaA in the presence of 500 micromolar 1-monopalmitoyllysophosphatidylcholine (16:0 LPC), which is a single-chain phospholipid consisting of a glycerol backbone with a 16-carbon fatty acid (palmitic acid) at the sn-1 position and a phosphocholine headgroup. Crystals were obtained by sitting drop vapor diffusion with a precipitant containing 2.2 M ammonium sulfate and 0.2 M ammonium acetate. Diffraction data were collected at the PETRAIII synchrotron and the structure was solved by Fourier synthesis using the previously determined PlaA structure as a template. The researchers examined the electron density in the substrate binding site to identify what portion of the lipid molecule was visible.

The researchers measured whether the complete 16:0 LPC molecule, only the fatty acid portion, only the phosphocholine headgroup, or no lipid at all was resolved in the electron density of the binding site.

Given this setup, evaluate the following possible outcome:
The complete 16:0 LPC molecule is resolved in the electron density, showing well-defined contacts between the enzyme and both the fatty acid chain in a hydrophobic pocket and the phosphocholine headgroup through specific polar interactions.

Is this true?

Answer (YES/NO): NO